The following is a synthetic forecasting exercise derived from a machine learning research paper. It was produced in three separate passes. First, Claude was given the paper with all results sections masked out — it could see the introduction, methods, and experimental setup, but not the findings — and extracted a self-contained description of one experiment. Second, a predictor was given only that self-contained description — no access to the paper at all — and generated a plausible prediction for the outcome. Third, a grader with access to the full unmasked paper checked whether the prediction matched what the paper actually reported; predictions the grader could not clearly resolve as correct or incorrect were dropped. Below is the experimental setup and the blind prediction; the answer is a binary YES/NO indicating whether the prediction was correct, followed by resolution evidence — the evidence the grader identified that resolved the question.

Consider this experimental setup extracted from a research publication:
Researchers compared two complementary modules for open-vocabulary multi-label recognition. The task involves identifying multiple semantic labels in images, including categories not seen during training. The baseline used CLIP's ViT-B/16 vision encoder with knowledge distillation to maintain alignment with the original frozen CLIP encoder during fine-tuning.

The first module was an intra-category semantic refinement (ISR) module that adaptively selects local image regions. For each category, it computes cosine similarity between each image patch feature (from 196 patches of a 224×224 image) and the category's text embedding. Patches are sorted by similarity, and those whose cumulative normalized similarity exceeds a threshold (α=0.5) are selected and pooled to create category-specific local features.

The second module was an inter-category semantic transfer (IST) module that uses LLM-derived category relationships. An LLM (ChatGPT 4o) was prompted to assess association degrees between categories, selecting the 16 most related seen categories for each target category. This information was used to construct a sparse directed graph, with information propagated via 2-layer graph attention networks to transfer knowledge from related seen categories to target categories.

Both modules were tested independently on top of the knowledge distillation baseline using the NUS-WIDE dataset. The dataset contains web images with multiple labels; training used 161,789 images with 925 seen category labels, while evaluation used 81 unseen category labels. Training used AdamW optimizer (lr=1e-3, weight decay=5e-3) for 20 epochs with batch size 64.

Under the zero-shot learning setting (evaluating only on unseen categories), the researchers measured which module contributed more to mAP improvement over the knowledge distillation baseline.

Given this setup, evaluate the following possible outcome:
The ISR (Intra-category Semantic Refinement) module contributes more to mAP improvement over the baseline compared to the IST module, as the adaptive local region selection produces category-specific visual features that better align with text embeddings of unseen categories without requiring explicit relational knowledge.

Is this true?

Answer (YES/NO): YES